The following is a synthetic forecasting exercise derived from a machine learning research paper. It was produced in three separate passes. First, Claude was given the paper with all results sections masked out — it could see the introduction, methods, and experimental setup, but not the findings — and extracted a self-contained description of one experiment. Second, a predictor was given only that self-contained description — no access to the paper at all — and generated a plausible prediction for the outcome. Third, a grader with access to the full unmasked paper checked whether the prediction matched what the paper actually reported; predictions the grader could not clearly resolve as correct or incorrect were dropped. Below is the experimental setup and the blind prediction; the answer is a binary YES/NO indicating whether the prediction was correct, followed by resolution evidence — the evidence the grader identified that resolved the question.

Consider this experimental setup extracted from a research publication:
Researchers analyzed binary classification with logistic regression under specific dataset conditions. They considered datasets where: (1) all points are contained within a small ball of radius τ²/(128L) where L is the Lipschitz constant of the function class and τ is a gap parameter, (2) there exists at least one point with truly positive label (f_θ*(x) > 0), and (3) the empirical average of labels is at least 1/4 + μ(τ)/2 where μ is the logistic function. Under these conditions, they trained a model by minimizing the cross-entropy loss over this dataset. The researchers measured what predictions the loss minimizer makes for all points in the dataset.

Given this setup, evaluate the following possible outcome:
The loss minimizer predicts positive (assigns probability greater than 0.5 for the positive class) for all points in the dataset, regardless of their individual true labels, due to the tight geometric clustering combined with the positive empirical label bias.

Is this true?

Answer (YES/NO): YES